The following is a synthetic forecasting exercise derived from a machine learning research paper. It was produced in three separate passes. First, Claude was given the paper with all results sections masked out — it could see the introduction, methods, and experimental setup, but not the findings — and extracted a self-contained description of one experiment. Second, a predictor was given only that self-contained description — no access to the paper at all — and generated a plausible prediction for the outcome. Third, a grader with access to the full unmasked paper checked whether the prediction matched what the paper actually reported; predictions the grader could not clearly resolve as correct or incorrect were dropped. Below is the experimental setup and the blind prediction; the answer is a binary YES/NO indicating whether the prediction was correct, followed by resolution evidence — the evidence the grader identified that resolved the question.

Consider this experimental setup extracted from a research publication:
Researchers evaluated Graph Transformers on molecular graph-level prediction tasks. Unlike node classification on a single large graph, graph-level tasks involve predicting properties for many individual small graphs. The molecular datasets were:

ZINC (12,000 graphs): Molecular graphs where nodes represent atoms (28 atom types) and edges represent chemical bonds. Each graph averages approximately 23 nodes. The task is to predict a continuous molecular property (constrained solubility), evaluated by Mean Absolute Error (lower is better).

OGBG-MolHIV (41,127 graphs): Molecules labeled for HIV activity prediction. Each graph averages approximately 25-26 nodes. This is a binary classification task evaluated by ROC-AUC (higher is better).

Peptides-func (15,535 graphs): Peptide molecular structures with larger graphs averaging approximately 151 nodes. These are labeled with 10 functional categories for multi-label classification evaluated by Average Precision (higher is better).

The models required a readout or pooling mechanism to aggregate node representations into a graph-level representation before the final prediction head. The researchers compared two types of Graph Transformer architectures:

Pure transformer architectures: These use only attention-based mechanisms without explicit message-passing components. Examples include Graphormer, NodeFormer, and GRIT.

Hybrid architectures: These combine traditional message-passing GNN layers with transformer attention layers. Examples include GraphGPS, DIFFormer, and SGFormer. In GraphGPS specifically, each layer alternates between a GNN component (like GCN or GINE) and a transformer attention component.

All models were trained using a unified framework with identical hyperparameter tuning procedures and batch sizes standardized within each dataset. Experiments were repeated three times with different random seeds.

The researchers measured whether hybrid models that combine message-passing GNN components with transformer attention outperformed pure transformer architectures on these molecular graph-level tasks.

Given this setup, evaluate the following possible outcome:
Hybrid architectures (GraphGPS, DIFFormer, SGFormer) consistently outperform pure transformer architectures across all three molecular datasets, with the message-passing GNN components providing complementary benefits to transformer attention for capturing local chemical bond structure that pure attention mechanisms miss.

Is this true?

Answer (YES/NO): NO